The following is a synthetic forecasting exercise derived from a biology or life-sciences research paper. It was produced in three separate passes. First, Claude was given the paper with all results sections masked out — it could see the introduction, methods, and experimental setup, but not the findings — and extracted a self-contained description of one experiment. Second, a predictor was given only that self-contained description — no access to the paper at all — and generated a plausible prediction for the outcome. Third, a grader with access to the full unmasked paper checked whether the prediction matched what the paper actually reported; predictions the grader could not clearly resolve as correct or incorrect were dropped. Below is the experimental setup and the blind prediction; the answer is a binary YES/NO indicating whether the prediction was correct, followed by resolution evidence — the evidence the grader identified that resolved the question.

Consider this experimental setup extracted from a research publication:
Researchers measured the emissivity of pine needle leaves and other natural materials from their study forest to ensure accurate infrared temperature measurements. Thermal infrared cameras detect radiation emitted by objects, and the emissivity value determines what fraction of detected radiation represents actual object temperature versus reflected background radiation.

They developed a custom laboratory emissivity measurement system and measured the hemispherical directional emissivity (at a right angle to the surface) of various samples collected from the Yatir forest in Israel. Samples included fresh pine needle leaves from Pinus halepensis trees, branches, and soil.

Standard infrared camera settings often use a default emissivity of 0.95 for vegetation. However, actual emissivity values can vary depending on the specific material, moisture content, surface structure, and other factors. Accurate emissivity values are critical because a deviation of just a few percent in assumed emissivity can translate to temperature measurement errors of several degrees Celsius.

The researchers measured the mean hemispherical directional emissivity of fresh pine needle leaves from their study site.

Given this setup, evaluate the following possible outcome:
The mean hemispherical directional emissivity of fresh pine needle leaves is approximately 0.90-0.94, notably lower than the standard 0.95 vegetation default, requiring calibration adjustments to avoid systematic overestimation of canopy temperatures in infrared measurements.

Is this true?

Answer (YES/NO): YES